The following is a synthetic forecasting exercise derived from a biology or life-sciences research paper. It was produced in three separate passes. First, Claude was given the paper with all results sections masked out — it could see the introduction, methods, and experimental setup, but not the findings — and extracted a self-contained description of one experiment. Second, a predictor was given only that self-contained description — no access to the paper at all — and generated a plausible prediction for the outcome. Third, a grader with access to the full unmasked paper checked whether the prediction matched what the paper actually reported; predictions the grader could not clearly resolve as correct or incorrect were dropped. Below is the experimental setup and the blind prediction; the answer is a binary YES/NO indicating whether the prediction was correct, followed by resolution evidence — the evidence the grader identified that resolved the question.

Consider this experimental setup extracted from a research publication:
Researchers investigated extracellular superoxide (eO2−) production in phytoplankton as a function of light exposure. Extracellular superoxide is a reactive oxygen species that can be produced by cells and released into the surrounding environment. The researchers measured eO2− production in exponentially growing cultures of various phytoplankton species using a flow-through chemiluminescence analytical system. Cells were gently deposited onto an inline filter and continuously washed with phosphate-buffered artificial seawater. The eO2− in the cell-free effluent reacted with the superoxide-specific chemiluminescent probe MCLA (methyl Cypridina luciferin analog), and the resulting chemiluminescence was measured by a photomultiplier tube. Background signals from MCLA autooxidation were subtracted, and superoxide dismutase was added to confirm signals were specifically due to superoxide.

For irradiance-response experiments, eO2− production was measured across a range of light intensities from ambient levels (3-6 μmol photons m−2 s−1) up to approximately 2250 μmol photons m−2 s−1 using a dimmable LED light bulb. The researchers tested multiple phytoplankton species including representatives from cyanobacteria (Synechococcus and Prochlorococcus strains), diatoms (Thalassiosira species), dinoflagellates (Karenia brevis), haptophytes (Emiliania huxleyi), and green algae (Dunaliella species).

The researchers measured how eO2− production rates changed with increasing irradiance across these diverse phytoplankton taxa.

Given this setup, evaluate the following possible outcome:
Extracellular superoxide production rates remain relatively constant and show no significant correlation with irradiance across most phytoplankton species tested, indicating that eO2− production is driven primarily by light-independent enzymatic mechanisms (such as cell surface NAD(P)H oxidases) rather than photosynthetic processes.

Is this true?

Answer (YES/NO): NO